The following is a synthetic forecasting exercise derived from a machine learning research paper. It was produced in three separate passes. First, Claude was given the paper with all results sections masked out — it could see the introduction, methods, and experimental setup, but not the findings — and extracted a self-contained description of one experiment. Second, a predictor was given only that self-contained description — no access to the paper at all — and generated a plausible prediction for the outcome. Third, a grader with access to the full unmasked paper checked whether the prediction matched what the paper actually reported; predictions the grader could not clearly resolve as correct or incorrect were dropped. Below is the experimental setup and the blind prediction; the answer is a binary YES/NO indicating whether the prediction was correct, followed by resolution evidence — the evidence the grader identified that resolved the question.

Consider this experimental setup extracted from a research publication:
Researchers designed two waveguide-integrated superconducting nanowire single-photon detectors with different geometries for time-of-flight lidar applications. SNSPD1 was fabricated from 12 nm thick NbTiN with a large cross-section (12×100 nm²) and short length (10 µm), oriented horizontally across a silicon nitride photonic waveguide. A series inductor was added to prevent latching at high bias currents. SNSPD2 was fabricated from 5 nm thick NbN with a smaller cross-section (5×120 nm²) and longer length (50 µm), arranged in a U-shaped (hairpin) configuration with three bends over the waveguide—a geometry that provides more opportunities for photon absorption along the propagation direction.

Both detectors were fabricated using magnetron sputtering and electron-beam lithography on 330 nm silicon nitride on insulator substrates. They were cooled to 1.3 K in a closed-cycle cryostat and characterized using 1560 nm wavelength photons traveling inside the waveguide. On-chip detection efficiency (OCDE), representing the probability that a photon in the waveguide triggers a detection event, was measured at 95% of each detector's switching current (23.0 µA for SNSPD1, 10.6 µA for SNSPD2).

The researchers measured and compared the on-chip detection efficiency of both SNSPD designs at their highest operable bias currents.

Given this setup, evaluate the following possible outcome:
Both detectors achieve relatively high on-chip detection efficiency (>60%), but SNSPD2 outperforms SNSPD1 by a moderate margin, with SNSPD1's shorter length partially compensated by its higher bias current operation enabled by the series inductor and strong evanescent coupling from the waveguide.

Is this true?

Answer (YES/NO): NO